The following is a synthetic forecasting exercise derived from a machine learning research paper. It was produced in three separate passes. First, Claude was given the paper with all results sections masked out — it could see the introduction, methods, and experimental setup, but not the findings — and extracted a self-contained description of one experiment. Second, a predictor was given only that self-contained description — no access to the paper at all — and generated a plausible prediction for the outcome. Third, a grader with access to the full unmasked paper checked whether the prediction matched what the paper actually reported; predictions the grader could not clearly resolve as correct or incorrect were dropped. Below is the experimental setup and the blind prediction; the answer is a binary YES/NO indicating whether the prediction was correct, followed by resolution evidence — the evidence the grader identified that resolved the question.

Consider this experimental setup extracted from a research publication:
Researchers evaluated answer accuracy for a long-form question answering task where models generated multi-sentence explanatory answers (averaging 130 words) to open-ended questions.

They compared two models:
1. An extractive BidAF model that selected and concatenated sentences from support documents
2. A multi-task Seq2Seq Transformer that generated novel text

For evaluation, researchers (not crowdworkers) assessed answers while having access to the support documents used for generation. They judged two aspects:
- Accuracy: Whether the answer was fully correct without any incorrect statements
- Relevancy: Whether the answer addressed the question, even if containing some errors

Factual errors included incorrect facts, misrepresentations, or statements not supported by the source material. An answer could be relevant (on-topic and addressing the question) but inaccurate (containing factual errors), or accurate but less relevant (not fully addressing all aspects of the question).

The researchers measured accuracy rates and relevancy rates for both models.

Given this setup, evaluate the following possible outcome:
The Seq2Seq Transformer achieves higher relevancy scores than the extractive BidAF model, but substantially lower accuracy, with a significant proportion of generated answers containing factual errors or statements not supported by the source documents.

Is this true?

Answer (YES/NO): YES